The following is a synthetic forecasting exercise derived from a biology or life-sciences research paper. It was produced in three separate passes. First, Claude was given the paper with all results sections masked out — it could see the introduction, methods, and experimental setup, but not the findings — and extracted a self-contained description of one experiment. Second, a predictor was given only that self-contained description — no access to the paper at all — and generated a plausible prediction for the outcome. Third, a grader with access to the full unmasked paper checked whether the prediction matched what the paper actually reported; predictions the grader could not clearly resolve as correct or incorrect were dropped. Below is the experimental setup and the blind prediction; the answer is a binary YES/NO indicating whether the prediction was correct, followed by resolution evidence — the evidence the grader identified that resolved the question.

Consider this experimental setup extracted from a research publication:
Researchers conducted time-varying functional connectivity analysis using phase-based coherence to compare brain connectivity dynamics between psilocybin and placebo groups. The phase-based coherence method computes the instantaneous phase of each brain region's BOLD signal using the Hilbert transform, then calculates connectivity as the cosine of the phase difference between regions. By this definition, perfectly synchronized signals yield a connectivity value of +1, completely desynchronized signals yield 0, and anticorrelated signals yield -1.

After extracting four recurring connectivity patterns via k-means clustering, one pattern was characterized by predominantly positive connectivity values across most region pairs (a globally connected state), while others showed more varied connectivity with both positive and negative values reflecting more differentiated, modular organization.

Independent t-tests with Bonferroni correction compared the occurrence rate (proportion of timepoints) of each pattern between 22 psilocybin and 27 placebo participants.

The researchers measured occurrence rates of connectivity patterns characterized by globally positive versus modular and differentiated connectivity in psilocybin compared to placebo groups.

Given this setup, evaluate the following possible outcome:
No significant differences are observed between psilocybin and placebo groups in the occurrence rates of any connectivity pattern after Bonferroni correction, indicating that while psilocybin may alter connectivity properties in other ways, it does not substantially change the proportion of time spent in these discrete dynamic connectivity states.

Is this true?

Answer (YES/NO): NO